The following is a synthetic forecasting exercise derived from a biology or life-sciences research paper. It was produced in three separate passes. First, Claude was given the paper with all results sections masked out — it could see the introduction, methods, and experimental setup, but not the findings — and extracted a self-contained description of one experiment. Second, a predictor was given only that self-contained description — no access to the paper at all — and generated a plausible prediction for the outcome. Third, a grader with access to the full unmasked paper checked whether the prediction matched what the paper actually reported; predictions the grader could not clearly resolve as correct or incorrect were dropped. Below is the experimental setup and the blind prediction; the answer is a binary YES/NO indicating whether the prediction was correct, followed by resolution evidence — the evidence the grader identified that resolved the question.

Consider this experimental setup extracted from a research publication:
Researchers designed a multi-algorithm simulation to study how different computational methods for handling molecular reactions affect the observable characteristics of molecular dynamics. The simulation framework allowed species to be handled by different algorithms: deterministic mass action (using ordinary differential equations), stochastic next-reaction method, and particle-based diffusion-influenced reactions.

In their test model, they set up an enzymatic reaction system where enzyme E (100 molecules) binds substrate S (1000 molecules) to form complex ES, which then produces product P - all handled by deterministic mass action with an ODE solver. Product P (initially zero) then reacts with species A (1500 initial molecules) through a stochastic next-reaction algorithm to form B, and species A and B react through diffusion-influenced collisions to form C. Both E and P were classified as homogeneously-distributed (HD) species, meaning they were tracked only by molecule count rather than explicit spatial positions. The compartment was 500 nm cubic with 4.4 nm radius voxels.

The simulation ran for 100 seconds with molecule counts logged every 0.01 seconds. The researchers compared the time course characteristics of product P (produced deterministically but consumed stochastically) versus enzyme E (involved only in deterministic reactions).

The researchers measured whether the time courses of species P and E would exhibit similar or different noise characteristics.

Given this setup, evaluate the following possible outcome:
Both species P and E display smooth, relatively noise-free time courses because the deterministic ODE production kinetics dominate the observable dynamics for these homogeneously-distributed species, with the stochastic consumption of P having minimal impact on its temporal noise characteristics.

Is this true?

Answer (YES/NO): NO